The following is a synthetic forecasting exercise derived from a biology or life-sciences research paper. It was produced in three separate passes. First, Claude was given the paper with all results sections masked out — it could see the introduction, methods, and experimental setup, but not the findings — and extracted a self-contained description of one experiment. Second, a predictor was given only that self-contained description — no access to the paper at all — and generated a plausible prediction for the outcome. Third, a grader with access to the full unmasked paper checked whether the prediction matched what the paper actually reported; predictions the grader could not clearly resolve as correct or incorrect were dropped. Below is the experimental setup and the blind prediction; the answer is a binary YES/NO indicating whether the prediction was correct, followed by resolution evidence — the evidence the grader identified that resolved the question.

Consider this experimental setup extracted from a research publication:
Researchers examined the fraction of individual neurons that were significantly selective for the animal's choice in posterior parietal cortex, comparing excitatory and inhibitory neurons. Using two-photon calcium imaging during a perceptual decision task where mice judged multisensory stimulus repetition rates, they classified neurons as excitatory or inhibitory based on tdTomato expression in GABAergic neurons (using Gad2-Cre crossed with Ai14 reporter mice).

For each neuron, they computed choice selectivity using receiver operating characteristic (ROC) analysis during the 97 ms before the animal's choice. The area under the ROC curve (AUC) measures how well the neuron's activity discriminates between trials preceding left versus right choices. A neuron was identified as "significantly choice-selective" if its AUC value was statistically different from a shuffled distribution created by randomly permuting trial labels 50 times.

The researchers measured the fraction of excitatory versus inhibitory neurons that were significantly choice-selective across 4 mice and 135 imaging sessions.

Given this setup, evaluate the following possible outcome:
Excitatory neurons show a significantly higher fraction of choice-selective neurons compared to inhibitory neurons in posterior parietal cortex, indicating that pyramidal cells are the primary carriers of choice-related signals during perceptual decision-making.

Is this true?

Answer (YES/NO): NO